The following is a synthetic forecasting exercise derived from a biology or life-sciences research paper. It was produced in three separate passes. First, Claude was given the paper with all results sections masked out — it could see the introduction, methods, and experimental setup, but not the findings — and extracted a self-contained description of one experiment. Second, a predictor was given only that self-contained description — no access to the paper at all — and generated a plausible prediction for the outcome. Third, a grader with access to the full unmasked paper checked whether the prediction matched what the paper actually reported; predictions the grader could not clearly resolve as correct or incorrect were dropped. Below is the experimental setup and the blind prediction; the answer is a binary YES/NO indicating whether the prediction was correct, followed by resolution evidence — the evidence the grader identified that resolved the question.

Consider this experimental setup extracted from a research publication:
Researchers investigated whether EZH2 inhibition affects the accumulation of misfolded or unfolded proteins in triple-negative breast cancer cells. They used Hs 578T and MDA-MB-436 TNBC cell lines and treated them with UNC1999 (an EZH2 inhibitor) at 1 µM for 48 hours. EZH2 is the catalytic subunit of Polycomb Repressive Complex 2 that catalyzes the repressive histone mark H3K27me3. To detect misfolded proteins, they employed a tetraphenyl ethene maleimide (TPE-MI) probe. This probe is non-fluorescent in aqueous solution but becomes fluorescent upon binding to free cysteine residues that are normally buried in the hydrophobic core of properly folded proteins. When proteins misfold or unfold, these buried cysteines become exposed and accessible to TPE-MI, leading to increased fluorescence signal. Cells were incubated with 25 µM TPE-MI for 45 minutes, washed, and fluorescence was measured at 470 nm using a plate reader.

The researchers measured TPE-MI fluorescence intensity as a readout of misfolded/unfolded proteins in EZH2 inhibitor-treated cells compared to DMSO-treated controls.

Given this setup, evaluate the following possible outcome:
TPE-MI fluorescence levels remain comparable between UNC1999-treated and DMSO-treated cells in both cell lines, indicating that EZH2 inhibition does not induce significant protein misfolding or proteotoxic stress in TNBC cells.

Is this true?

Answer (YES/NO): NO